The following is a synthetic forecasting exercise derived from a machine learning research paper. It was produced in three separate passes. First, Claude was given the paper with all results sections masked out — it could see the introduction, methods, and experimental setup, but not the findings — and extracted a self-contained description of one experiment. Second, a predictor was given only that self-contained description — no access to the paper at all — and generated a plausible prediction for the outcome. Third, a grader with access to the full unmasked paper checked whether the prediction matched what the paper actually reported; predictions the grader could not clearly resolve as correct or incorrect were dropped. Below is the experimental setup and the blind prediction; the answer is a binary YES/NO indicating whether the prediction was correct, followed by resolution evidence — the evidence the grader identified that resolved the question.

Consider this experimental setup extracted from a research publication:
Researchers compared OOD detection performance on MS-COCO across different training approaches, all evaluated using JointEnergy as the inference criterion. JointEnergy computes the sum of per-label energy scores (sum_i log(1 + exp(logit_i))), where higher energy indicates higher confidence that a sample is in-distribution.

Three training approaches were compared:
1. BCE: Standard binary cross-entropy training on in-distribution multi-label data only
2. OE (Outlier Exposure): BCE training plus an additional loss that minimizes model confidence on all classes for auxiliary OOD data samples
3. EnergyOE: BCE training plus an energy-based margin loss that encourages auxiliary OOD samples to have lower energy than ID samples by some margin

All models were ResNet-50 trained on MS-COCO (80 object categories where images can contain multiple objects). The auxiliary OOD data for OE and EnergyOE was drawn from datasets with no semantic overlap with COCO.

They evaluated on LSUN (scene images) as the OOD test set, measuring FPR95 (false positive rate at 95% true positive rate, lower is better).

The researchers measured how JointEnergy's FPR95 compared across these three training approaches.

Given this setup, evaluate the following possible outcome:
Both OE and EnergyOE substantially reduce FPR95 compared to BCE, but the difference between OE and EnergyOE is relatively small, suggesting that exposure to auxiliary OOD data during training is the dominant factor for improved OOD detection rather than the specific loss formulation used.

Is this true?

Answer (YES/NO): NO